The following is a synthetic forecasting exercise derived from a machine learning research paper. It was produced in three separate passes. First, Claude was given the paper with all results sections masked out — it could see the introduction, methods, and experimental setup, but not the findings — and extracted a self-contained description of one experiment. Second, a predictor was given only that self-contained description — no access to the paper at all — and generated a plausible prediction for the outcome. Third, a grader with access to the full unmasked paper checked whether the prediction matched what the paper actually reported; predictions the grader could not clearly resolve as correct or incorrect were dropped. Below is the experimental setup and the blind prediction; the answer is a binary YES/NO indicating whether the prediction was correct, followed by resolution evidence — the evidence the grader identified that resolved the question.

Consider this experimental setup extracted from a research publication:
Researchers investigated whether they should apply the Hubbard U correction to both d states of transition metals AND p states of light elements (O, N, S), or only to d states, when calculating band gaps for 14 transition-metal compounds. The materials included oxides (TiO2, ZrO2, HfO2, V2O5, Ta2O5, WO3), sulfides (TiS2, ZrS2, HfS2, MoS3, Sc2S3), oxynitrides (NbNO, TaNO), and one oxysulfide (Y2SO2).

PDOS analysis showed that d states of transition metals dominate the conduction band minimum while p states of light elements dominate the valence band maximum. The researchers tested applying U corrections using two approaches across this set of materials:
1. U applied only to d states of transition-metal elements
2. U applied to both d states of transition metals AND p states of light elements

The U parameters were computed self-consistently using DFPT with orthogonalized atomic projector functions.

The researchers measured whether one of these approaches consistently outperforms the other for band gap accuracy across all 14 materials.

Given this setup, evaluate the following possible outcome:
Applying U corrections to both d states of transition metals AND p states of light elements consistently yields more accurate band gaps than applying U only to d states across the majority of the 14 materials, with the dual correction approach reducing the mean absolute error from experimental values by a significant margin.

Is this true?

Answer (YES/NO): NO